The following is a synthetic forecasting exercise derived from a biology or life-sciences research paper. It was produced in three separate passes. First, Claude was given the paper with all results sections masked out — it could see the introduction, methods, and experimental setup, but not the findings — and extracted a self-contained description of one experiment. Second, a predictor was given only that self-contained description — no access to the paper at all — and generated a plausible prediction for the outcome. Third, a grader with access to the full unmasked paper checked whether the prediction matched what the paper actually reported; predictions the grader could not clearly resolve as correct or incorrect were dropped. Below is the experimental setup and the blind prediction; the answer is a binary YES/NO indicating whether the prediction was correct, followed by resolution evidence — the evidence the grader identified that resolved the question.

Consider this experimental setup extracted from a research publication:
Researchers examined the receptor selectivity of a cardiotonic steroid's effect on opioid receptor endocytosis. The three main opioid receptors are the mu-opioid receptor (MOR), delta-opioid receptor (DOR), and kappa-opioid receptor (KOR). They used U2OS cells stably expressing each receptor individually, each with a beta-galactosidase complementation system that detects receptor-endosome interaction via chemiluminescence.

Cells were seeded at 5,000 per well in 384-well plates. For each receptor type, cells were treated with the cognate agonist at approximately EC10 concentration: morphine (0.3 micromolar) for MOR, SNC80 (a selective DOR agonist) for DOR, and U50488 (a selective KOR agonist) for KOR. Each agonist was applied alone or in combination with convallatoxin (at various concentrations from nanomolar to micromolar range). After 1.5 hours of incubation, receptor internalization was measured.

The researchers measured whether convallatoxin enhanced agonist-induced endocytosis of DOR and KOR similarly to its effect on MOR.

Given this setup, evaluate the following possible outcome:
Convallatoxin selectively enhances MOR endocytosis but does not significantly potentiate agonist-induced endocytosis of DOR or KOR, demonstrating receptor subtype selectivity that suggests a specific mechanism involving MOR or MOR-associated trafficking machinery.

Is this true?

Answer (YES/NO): YES